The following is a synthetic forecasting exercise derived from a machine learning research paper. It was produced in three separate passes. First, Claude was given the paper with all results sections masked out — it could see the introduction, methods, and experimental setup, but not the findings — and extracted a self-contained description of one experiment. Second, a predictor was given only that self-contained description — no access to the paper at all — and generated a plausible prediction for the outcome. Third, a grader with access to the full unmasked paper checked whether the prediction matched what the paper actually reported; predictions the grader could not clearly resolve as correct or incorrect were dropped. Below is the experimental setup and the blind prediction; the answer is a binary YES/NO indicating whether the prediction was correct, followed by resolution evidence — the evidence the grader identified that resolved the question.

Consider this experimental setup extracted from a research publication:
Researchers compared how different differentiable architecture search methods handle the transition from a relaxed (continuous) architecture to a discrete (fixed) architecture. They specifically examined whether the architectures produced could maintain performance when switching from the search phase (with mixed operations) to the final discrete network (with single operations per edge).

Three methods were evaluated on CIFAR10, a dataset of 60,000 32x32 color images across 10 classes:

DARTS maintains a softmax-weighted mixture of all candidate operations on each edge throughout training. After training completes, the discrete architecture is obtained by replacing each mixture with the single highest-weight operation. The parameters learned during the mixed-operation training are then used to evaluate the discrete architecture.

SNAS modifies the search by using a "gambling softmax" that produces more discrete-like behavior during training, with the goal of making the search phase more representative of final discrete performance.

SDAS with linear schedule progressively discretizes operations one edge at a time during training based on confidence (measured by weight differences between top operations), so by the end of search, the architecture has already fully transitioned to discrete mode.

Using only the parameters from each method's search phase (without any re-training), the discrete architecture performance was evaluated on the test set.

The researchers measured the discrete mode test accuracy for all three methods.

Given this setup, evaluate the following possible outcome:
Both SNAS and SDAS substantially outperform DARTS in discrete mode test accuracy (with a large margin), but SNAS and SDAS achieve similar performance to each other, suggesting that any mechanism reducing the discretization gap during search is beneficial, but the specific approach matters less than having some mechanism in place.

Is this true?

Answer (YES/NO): NO